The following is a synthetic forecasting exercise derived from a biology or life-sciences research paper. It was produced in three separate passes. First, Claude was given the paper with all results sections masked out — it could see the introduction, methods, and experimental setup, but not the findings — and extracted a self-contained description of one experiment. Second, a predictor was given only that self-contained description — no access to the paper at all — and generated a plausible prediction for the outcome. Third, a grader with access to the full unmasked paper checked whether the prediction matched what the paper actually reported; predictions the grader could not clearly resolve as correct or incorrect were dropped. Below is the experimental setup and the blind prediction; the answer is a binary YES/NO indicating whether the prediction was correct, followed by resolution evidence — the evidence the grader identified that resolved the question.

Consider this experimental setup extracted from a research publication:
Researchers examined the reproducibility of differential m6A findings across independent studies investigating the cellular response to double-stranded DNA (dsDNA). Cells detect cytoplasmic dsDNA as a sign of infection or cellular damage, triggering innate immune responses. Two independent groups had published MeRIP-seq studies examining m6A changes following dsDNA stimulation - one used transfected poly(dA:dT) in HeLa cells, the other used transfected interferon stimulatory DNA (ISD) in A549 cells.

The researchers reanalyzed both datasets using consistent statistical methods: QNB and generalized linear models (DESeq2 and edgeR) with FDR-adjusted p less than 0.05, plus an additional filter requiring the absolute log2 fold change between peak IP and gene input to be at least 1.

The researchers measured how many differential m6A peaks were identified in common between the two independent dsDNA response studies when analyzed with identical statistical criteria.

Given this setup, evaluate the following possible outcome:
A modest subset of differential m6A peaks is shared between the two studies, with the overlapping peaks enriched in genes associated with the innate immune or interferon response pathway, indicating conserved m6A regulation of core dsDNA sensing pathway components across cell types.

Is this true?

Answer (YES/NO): NO